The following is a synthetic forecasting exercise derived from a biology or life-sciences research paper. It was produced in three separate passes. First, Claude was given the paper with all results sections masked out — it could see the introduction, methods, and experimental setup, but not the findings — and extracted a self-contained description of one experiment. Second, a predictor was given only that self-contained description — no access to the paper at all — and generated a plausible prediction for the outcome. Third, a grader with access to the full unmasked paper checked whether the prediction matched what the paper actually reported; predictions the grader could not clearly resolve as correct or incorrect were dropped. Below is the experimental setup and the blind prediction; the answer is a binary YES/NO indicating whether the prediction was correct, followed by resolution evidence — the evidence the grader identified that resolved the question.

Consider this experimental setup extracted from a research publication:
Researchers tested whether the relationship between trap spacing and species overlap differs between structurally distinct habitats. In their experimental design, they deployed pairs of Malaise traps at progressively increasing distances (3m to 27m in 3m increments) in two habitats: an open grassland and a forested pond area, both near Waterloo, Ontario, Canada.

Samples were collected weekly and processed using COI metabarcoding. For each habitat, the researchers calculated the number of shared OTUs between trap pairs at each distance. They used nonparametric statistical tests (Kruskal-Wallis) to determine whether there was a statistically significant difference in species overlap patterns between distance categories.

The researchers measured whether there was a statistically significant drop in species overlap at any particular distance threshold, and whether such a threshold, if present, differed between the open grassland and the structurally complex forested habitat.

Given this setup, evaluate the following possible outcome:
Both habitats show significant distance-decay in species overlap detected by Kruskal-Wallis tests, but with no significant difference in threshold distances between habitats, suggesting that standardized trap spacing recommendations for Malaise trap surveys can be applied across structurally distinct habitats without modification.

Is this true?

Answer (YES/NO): YES